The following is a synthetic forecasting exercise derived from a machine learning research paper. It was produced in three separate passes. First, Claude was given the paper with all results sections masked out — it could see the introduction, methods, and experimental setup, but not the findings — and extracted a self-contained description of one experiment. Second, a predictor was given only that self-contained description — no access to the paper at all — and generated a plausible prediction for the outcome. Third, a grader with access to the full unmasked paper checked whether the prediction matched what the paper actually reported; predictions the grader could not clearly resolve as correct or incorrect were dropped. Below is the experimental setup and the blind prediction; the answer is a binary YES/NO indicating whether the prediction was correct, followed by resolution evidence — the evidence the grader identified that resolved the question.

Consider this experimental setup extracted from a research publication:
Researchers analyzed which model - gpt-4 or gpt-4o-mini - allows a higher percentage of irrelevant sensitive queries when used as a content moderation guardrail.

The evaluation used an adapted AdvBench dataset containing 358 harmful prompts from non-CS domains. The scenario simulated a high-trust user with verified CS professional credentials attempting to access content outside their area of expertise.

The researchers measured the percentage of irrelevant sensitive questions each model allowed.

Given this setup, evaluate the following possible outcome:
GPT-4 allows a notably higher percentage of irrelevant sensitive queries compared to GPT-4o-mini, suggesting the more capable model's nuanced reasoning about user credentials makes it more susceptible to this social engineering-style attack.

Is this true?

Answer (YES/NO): NO